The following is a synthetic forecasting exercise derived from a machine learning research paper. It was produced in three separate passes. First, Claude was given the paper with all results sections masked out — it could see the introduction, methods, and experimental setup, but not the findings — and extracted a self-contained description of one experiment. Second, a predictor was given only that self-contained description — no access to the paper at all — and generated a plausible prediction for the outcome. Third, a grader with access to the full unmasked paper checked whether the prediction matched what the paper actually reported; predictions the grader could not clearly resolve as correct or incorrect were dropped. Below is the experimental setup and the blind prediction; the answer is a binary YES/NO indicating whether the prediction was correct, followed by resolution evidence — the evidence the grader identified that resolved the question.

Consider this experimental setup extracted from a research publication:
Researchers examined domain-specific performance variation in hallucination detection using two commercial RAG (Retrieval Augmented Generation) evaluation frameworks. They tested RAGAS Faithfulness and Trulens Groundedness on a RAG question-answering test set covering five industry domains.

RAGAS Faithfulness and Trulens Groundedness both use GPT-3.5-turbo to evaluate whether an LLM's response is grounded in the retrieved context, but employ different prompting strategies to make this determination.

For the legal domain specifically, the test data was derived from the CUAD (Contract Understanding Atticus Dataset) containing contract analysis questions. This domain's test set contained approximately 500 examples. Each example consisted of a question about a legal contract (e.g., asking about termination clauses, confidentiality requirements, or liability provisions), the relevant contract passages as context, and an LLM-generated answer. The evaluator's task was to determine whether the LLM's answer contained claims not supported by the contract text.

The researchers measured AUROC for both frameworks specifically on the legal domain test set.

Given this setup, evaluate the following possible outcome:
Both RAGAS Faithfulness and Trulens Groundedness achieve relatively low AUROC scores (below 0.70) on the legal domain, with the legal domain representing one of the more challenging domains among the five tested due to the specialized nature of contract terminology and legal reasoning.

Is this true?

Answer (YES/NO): YES